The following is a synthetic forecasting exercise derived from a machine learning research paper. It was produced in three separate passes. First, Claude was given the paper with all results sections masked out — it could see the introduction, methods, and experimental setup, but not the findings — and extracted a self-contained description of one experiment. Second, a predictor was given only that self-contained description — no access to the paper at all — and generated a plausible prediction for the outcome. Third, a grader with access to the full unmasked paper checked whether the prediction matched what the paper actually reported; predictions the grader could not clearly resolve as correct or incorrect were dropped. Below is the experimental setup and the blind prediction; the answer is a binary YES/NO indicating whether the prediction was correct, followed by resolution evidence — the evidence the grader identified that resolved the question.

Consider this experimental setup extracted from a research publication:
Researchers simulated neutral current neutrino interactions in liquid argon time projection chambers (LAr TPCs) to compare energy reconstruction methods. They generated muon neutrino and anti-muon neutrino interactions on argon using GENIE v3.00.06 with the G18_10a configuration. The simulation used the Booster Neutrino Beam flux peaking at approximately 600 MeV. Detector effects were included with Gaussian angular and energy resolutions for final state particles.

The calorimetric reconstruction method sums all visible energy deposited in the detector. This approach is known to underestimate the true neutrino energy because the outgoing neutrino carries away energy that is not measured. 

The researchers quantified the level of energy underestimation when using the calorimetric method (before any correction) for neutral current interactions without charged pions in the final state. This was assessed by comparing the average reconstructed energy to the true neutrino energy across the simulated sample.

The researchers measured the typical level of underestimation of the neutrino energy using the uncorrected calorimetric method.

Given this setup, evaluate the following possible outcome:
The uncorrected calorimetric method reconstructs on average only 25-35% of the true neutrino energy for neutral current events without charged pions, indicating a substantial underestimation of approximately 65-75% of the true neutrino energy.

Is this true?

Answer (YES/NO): NO